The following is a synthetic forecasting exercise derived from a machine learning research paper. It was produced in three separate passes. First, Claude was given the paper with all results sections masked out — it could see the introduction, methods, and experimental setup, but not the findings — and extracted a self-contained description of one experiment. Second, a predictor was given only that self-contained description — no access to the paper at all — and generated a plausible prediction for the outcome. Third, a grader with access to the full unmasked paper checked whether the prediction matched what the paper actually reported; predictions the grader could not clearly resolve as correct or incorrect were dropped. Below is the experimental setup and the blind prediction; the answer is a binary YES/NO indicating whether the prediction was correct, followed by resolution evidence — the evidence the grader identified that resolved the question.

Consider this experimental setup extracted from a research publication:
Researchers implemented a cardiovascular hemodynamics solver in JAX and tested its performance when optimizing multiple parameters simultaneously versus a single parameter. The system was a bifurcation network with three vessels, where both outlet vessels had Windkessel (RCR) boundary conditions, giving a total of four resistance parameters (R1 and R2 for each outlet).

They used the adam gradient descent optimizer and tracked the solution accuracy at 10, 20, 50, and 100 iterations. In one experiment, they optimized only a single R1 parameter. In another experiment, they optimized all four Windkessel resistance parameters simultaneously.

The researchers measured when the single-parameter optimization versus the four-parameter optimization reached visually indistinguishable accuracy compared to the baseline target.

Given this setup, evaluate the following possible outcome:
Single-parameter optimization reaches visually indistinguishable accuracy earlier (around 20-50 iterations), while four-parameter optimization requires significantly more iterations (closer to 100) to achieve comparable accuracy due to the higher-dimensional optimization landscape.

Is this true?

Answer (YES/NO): NO